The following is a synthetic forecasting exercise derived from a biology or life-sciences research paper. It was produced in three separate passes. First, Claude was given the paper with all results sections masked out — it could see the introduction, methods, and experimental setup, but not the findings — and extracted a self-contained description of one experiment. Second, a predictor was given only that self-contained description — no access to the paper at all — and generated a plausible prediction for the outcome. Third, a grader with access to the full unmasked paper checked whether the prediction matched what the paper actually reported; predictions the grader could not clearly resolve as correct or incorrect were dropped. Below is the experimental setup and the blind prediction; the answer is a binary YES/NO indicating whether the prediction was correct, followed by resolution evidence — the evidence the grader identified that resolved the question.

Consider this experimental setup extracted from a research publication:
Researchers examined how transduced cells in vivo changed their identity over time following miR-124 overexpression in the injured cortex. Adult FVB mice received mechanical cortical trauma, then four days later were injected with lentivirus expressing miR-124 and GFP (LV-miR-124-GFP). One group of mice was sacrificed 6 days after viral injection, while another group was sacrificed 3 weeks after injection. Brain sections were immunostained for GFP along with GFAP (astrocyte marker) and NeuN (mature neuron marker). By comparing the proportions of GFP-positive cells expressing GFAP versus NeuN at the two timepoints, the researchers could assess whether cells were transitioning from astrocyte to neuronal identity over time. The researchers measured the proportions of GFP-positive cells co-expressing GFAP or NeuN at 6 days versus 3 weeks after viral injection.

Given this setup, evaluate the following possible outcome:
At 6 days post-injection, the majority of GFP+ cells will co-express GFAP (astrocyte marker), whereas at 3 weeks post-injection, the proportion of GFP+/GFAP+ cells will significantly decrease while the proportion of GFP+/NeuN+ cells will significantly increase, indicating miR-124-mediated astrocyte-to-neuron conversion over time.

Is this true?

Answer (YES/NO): YES